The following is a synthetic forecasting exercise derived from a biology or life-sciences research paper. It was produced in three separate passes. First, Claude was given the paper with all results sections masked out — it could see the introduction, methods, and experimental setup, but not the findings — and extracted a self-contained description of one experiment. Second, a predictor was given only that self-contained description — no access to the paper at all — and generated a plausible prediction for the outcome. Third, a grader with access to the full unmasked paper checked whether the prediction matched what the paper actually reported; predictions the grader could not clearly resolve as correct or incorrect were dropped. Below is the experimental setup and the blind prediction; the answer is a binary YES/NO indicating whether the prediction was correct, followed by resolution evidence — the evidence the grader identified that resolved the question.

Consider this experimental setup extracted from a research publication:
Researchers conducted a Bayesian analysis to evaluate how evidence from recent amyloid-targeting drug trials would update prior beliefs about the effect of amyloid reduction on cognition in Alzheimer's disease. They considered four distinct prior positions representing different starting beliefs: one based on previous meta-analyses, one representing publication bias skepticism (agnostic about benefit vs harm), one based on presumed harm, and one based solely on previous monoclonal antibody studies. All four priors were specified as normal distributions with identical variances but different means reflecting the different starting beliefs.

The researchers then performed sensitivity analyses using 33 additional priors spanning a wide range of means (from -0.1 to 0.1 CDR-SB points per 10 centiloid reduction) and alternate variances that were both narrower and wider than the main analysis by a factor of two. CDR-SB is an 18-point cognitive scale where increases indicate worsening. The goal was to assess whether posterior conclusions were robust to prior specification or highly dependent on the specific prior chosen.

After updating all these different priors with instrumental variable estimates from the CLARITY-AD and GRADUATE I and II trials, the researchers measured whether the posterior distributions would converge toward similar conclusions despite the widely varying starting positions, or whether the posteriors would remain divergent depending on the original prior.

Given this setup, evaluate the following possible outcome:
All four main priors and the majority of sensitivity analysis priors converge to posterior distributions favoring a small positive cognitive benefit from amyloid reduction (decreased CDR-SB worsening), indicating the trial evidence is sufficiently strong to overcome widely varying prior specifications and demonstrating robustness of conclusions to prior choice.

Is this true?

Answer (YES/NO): YES